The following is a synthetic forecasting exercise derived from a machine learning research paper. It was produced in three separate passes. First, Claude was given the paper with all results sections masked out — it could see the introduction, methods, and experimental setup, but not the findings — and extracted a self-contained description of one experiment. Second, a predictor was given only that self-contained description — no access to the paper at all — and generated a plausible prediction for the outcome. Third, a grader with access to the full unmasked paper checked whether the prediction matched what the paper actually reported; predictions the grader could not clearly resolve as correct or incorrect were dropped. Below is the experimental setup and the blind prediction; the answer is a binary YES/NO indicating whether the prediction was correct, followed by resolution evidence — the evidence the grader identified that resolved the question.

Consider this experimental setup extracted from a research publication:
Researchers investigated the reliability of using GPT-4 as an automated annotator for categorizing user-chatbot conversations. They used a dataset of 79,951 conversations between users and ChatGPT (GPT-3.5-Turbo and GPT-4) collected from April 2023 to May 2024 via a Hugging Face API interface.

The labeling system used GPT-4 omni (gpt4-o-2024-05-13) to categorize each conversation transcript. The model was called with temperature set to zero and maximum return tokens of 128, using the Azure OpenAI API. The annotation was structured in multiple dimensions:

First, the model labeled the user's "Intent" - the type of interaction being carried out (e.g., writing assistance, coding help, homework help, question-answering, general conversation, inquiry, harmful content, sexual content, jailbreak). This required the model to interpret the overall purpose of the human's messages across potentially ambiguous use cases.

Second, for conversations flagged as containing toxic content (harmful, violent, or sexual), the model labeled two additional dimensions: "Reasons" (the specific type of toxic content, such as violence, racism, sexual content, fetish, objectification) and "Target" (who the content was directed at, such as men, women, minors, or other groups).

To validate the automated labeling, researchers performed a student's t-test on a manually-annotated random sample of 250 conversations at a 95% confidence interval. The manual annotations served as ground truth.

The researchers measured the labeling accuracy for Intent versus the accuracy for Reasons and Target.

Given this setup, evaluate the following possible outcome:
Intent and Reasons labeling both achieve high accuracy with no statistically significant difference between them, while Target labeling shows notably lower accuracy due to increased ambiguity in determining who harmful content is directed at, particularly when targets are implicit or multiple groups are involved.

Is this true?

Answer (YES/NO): NO